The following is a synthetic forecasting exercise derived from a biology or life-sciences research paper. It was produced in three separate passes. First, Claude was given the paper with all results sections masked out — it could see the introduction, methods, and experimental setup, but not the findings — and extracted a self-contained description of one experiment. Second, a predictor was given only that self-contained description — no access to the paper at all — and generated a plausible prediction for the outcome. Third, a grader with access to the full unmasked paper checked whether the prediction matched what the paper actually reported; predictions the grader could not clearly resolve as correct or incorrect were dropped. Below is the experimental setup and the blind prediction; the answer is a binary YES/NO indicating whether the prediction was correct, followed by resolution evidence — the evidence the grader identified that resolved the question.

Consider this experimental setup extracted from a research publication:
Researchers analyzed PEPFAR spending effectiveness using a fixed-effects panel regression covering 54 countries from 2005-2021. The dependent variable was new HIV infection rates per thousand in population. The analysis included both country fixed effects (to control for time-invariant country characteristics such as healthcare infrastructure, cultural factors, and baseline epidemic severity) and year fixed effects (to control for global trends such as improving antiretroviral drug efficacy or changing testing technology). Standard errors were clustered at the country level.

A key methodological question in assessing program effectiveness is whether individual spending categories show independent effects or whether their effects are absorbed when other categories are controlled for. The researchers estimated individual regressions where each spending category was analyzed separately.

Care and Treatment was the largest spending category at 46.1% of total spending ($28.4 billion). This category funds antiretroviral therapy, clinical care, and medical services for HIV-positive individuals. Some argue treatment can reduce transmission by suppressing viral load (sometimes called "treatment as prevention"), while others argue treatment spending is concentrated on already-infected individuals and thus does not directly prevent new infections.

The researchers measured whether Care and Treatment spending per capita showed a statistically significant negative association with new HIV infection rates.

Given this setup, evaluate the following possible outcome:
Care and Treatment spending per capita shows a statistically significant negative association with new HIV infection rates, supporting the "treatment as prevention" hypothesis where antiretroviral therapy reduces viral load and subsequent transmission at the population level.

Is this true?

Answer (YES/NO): YES